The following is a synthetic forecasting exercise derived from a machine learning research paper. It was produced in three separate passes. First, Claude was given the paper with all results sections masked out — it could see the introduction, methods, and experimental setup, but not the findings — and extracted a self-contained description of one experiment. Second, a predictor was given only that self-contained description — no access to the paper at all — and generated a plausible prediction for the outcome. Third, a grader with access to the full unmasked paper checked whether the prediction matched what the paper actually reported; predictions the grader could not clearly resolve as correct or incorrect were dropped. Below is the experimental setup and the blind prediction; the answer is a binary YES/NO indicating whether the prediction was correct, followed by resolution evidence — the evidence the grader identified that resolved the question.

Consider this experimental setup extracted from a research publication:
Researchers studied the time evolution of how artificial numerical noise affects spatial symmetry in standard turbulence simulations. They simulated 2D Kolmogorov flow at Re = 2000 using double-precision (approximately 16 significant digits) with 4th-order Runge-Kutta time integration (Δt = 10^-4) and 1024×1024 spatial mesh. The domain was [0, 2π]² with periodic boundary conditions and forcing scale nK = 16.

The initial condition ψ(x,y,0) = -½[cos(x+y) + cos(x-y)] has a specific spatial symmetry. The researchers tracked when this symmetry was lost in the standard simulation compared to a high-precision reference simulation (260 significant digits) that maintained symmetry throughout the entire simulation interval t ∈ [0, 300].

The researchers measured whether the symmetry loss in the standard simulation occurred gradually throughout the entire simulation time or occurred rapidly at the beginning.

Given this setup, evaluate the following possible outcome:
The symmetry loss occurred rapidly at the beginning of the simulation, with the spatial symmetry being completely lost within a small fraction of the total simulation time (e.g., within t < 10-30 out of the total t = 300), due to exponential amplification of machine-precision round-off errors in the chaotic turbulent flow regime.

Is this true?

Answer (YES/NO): YES